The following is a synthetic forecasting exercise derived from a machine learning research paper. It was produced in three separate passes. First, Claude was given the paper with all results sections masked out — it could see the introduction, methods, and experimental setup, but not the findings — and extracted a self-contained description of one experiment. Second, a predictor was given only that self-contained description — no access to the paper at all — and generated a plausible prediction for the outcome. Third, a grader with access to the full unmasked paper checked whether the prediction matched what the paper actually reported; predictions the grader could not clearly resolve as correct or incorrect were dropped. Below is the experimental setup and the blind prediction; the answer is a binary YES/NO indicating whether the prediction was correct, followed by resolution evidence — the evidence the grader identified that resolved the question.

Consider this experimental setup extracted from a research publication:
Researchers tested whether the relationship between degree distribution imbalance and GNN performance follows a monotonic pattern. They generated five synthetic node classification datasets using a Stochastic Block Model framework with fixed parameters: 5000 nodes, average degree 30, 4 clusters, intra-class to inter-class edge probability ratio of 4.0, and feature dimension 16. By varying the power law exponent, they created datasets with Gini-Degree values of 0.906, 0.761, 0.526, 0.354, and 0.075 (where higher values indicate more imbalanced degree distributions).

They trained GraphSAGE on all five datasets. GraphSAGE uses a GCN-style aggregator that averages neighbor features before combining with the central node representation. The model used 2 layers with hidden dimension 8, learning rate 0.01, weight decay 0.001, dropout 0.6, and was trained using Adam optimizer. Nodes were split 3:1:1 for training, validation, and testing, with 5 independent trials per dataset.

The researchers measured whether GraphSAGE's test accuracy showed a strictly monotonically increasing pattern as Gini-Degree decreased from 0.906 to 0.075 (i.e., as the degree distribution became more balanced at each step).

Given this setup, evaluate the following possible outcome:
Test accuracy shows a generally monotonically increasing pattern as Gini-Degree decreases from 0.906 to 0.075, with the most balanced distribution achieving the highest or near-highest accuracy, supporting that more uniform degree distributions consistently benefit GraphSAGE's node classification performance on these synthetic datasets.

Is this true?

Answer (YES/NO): YES